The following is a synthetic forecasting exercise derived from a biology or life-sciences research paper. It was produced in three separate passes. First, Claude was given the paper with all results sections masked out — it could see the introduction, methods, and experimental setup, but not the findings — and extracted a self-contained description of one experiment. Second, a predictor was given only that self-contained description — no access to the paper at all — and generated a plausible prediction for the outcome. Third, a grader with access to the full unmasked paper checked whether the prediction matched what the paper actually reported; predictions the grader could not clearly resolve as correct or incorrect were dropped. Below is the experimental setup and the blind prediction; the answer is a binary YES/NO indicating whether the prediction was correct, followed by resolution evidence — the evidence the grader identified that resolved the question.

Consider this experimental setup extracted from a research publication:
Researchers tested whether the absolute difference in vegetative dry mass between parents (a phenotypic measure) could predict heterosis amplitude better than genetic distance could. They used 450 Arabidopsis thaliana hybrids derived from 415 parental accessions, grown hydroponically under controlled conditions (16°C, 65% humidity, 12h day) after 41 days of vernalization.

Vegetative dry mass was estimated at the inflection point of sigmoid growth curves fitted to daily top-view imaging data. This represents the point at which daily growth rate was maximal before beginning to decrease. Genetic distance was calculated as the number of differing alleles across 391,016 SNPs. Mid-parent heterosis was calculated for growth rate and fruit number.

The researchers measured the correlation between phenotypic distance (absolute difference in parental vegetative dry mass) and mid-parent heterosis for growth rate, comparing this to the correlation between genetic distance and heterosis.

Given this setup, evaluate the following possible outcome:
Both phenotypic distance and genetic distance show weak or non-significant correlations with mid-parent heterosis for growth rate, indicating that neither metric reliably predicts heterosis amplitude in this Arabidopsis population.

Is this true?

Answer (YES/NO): YES